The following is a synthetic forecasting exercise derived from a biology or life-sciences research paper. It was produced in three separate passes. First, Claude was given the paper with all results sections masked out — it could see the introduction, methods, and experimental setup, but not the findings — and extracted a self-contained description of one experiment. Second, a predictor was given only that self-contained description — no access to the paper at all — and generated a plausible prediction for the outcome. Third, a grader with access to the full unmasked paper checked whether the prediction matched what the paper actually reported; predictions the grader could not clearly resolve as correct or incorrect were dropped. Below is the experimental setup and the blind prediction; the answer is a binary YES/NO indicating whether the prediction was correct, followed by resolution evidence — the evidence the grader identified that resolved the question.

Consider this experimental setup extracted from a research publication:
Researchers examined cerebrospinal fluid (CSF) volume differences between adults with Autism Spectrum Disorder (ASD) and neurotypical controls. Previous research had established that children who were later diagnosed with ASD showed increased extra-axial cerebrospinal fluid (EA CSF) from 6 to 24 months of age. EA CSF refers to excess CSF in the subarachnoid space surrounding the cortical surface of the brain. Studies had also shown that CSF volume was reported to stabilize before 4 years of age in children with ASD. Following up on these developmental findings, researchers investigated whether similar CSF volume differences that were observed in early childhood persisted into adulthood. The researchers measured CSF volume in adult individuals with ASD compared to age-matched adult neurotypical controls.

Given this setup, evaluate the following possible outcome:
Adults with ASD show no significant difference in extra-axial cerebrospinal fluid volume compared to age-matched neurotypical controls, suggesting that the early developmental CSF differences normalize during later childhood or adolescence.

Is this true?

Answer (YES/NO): YES